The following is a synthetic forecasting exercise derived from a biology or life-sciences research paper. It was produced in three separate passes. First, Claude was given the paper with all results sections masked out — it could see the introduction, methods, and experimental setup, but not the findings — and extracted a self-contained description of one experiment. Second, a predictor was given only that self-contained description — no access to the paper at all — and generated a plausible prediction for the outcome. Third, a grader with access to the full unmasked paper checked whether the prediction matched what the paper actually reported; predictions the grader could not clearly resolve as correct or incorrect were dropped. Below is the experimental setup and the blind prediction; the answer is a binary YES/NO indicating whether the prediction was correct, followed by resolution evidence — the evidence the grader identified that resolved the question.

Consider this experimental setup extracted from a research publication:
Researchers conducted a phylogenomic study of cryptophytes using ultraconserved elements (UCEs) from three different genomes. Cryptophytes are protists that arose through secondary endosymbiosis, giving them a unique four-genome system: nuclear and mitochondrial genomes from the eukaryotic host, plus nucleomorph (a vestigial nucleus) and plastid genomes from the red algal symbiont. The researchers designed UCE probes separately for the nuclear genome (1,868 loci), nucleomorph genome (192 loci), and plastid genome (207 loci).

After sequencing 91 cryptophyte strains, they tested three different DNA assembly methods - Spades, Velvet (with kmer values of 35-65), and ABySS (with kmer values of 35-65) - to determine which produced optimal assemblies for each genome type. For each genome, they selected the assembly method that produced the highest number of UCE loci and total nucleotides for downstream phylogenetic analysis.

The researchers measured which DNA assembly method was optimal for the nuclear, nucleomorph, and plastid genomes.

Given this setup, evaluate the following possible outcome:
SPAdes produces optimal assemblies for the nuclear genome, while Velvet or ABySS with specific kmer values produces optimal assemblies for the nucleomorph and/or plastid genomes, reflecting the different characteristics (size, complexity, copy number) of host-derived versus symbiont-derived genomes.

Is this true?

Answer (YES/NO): NO